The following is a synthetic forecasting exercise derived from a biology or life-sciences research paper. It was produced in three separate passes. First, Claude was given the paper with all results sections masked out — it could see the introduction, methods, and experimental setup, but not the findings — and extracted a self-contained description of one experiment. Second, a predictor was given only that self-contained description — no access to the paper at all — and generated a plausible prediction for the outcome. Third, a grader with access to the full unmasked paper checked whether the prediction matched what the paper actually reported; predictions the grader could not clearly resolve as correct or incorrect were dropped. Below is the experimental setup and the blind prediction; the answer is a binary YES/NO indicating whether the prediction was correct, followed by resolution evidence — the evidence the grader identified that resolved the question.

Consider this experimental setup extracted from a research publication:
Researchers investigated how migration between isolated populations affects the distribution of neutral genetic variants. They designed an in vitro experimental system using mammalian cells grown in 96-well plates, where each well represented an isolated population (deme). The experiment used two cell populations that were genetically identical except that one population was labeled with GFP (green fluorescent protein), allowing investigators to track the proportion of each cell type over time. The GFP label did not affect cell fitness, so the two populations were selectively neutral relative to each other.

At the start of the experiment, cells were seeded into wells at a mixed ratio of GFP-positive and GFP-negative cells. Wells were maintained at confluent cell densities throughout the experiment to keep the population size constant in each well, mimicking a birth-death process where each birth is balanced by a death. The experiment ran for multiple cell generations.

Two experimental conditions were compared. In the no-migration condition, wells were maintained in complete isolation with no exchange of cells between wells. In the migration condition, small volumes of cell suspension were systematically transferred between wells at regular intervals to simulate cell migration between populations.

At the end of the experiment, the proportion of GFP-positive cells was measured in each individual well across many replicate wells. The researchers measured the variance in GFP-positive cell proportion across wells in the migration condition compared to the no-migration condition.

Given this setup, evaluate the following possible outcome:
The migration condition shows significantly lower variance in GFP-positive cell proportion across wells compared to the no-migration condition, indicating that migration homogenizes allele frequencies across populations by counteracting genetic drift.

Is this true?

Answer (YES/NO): YES